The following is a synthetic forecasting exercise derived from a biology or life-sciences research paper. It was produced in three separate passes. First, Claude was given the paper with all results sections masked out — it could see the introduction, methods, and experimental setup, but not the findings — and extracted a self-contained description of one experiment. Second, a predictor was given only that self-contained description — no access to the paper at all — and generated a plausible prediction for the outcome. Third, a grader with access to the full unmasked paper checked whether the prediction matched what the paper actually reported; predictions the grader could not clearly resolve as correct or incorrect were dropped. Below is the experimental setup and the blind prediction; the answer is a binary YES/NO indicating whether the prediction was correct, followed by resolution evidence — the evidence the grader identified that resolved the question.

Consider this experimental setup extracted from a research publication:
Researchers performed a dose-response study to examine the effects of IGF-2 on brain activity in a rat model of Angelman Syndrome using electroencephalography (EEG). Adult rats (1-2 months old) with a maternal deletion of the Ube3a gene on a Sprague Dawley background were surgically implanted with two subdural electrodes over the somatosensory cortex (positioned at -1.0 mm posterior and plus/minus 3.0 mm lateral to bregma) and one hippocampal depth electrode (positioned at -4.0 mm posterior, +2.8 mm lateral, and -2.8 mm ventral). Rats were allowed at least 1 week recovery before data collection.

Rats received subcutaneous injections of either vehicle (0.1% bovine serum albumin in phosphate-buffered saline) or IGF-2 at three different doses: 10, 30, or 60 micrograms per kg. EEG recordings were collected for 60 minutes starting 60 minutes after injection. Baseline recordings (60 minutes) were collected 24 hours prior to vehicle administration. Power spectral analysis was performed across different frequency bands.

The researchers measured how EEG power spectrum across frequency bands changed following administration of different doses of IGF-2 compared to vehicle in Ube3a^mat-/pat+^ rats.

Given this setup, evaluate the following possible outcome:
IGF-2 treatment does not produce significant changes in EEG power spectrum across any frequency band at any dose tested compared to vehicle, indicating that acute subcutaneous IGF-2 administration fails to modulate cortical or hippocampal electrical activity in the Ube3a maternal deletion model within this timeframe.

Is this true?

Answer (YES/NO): NO